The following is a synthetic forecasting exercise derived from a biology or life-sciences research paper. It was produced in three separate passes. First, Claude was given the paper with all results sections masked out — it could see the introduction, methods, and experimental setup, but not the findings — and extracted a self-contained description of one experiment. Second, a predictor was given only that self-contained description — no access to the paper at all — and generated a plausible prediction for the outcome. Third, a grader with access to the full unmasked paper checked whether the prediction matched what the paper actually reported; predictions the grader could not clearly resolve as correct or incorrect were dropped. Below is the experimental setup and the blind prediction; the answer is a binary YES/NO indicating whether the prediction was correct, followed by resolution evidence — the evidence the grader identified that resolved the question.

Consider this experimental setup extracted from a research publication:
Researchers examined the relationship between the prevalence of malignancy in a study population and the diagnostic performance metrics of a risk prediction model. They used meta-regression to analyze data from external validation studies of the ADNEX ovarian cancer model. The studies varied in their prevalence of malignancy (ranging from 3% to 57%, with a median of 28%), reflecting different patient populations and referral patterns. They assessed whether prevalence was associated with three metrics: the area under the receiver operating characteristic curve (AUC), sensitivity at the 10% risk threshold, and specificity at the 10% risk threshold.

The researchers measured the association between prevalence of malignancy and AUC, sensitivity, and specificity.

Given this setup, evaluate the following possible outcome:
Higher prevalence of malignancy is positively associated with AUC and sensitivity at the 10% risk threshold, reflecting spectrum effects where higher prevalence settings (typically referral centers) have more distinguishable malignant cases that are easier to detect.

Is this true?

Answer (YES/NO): NO